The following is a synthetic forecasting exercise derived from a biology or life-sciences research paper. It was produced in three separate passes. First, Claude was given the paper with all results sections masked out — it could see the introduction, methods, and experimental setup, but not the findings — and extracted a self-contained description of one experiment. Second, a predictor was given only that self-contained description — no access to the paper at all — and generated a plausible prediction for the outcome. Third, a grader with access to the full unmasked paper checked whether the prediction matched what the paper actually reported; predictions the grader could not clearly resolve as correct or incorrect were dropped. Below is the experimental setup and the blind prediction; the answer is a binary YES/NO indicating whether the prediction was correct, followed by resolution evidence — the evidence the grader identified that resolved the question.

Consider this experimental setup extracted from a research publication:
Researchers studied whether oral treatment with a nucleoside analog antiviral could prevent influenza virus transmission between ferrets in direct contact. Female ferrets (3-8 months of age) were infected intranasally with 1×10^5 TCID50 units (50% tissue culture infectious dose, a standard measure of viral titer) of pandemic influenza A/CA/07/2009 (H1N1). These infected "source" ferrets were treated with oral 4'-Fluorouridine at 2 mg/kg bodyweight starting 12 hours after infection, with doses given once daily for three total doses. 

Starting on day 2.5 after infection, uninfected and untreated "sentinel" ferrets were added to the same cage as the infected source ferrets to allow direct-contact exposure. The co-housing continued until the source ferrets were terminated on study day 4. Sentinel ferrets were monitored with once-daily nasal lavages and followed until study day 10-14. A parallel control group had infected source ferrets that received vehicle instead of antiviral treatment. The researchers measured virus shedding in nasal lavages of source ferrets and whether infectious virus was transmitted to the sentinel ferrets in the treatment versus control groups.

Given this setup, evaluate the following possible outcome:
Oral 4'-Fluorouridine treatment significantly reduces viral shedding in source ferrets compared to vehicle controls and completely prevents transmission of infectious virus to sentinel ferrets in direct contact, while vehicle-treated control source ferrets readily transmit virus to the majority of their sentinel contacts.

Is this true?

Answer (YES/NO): YES